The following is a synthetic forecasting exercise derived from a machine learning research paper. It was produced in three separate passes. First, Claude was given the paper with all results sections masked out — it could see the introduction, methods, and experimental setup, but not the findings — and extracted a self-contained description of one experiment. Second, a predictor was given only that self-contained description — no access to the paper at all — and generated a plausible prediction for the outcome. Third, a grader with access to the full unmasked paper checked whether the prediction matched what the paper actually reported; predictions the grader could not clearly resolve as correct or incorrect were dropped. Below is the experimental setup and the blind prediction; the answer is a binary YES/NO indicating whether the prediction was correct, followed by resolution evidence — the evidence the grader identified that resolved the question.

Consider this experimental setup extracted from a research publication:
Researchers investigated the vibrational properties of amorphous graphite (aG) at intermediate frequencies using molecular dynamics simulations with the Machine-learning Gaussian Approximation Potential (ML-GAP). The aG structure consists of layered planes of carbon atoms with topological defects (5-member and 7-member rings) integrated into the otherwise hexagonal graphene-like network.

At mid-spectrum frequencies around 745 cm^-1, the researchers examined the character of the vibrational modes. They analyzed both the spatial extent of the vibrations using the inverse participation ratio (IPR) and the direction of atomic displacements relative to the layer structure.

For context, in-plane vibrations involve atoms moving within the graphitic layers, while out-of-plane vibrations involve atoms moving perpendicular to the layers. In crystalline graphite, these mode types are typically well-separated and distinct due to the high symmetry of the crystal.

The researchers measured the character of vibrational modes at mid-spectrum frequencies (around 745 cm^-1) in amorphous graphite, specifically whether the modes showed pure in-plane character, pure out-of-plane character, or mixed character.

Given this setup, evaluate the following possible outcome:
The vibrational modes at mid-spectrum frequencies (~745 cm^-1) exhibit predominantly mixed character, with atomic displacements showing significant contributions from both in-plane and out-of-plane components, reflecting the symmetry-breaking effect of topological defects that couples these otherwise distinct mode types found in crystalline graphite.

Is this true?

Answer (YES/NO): YES